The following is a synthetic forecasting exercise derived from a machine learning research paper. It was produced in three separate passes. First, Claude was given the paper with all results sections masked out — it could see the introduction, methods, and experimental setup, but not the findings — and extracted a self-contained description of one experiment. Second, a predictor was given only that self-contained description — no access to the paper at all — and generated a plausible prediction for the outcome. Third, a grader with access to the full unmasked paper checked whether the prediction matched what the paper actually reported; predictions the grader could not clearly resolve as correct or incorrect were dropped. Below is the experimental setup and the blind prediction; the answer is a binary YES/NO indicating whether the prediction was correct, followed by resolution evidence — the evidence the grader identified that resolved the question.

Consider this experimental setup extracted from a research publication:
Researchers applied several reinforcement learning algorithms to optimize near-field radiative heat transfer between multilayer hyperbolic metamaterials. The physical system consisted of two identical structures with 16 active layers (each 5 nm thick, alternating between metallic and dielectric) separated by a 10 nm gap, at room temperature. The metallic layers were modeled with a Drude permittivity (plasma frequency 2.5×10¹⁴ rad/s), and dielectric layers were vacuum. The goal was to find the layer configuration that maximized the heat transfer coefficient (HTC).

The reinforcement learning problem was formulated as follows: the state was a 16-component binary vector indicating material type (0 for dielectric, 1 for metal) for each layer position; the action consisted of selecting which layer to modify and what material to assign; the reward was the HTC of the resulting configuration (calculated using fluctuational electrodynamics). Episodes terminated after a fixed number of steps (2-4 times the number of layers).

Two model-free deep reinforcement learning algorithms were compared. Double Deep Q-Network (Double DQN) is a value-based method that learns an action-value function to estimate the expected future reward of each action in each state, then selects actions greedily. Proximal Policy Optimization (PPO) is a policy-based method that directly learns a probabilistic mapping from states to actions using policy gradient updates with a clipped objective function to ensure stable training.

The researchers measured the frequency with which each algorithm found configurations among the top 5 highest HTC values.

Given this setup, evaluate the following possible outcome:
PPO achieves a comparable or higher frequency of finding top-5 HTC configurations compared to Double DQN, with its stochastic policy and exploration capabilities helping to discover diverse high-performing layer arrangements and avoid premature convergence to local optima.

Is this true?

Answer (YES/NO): NO